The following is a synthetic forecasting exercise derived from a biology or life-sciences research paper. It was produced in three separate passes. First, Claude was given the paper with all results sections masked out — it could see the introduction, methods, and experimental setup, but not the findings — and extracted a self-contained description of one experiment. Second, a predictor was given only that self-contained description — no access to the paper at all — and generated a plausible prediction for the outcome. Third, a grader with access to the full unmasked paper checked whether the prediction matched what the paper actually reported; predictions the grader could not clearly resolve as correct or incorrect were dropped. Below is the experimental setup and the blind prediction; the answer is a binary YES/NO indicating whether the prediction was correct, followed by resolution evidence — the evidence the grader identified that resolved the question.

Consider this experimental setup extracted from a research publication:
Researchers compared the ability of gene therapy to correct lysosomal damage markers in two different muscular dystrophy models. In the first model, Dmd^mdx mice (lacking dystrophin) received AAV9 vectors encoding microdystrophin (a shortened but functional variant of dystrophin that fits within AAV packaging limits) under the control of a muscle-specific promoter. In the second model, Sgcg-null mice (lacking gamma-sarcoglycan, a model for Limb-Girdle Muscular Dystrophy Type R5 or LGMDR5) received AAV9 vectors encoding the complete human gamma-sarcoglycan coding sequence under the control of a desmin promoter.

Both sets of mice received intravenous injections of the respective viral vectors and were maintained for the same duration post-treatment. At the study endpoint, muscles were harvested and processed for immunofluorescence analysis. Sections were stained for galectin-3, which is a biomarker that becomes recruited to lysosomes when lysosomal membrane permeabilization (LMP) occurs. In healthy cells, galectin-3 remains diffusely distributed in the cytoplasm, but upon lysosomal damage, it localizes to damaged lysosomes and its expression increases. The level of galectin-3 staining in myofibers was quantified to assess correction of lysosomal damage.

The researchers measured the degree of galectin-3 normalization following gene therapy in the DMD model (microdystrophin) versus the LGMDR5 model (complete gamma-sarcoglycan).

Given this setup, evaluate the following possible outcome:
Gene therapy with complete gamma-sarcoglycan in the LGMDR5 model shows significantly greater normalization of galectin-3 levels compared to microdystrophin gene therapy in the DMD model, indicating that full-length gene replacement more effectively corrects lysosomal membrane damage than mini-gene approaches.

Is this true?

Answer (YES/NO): YES